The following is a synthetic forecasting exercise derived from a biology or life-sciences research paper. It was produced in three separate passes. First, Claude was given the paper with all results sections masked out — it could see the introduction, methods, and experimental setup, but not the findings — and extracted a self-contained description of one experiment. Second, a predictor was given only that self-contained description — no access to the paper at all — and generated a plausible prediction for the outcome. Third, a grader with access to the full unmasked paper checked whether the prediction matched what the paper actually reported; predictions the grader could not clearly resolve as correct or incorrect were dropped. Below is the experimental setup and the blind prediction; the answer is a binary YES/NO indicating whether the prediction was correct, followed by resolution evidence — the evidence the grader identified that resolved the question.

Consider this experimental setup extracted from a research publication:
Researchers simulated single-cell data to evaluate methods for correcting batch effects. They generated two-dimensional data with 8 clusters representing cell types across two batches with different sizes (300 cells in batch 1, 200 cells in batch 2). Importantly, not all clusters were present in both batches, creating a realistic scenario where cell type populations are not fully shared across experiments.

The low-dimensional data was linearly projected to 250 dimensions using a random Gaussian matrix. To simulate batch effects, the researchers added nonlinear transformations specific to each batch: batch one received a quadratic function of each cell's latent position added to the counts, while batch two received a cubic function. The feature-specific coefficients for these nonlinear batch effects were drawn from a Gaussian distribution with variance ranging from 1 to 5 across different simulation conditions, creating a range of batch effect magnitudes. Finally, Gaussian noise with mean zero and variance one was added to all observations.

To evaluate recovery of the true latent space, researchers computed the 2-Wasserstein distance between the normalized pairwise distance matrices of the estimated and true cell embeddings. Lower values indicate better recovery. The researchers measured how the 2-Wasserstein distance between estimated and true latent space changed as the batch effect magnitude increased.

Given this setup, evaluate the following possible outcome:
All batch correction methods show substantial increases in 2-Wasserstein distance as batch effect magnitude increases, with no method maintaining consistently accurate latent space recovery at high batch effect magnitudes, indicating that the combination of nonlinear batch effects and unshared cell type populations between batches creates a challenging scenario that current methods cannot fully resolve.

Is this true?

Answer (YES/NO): NO